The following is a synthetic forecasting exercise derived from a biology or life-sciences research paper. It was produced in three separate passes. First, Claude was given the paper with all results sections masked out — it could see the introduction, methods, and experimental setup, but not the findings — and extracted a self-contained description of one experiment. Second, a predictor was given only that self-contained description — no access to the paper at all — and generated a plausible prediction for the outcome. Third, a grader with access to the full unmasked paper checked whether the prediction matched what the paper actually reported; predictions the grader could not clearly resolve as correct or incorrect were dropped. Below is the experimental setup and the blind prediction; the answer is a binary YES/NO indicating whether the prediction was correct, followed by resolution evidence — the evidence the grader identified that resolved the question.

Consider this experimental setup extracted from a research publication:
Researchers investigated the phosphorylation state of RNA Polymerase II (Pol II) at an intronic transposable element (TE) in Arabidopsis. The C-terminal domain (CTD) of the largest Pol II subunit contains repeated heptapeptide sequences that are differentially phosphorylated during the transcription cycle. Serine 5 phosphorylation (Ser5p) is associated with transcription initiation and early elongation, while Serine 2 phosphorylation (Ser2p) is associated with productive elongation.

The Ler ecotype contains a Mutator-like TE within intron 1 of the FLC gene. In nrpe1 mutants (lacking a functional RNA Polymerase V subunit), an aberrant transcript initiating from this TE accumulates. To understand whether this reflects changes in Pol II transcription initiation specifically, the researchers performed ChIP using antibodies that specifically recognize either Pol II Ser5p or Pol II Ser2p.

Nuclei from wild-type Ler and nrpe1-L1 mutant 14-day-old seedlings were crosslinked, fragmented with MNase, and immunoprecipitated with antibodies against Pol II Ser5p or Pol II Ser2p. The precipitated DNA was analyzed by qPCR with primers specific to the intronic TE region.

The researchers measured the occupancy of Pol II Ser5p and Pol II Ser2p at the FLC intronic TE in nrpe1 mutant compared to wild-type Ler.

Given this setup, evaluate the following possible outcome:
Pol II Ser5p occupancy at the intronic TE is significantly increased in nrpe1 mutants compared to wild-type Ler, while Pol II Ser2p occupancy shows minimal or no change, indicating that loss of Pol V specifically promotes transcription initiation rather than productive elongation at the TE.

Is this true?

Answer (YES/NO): NO